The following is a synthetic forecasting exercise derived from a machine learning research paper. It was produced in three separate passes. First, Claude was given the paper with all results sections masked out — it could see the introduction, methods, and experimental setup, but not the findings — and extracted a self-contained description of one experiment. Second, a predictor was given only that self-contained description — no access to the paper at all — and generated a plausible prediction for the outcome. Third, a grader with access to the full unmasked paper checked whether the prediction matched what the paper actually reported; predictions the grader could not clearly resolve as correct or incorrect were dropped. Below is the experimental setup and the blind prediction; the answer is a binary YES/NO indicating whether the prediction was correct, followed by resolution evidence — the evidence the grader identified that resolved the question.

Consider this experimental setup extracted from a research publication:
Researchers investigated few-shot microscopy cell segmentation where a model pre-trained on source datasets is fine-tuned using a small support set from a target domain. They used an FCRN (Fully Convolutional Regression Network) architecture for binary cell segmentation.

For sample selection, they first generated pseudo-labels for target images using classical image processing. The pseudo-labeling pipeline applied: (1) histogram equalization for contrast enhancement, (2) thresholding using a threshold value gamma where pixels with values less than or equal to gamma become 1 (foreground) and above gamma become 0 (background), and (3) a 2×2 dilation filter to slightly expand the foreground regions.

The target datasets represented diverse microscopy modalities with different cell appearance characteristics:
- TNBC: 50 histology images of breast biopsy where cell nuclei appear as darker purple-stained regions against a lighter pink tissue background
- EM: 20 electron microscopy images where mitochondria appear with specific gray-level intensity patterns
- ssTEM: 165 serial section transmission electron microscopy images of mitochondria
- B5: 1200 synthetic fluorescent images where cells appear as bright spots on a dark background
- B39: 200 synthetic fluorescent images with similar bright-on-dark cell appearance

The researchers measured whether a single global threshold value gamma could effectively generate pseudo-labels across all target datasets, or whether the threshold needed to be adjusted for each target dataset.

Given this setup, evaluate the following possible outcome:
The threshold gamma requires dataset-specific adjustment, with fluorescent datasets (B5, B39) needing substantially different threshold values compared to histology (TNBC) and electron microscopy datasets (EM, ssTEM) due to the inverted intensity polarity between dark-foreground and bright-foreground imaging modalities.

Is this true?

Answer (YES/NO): NO